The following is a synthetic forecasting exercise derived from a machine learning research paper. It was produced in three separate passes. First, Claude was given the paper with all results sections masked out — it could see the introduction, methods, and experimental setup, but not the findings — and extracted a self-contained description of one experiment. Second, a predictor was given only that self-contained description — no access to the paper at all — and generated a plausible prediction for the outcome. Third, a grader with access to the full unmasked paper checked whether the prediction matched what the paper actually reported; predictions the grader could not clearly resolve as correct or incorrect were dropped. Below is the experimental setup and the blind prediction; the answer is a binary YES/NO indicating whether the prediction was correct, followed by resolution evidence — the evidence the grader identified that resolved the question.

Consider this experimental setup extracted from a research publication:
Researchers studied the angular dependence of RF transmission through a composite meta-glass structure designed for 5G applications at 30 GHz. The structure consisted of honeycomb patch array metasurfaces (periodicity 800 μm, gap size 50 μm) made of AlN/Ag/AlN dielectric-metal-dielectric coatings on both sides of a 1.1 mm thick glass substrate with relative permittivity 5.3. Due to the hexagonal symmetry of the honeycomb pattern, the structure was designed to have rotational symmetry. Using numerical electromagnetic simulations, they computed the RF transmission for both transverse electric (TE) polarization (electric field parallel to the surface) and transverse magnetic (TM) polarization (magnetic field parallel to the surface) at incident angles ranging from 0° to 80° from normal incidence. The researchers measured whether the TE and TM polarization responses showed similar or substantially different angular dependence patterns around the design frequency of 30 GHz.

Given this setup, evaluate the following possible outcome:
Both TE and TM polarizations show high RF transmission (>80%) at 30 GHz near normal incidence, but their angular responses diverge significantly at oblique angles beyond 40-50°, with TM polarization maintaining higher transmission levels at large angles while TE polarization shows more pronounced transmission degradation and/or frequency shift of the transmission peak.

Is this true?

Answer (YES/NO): NO